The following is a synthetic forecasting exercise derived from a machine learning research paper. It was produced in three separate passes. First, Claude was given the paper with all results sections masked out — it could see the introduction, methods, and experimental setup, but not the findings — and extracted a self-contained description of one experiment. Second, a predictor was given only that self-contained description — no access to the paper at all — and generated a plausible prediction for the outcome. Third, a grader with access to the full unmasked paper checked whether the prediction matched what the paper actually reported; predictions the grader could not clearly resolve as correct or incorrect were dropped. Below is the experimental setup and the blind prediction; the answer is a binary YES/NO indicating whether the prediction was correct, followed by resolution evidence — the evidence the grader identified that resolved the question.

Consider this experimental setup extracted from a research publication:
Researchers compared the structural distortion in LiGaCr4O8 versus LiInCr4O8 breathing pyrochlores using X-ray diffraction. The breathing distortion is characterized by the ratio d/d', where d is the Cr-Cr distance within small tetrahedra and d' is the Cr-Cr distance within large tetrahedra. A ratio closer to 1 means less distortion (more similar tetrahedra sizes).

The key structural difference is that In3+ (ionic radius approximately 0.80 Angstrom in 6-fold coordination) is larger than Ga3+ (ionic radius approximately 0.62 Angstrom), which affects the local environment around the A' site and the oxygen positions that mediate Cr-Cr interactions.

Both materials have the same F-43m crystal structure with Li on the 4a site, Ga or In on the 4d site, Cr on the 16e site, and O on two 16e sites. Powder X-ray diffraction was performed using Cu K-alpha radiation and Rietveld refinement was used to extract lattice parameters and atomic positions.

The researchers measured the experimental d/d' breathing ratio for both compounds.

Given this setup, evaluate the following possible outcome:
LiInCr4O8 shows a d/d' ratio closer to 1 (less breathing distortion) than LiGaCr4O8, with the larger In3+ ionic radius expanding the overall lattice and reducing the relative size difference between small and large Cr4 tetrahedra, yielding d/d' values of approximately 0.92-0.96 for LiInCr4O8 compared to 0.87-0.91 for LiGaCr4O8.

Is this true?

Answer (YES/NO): NO